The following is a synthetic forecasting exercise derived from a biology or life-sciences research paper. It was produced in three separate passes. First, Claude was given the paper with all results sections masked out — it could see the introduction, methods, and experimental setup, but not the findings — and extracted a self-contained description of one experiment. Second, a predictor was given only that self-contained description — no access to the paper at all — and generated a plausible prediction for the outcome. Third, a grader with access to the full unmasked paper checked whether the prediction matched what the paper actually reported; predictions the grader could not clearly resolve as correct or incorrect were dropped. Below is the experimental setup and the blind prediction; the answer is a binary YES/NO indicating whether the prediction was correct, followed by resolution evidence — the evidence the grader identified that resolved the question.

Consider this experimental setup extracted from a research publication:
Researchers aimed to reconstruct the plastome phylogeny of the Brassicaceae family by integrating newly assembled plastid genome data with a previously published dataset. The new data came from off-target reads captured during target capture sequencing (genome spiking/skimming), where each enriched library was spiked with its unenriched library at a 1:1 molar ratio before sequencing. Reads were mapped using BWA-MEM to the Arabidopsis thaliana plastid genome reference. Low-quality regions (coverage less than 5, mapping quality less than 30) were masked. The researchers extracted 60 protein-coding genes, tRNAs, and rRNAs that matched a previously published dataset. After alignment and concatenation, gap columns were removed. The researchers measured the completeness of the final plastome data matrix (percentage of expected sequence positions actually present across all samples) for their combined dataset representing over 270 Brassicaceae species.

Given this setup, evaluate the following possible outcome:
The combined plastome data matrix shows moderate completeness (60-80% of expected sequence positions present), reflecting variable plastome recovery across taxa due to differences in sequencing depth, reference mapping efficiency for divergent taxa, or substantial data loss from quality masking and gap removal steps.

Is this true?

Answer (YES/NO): NO